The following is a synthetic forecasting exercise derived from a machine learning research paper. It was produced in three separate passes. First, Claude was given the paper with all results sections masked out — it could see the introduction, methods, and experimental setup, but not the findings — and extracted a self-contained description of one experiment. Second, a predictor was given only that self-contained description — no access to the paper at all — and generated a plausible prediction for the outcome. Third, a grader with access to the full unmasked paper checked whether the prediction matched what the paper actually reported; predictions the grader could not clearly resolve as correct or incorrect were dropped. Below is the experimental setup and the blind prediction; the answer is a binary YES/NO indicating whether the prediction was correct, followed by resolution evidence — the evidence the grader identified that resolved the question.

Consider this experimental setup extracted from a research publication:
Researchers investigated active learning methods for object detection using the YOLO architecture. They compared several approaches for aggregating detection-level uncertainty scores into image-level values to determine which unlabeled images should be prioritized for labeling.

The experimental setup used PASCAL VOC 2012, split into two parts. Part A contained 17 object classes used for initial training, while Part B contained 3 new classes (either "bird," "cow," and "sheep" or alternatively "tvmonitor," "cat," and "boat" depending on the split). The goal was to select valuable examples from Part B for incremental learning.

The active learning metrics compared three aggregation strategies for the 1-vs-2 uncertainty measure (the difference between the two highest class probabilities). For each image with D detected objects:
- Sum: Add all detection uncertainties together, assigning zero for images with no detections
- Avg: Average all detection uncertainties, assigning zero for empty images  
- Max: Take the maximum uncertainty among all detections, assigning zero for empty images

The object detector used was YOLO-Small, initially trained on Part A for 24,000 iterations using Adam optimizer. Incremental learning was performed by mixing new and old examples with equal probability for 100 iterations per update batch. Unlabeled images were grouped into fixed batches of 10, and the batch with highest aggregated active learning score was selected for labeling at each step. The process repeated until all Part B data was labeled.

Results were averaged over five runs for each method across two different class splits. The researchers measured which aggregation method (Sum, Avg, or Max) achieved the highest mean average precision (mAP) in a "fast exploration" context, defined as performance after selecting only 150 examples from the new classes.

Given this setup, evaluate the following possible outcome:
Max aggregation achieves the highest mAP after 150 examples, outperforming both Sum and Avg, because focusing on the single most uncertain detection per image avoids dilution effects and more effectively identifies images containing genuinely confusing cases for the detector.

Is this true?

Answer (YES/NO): NO